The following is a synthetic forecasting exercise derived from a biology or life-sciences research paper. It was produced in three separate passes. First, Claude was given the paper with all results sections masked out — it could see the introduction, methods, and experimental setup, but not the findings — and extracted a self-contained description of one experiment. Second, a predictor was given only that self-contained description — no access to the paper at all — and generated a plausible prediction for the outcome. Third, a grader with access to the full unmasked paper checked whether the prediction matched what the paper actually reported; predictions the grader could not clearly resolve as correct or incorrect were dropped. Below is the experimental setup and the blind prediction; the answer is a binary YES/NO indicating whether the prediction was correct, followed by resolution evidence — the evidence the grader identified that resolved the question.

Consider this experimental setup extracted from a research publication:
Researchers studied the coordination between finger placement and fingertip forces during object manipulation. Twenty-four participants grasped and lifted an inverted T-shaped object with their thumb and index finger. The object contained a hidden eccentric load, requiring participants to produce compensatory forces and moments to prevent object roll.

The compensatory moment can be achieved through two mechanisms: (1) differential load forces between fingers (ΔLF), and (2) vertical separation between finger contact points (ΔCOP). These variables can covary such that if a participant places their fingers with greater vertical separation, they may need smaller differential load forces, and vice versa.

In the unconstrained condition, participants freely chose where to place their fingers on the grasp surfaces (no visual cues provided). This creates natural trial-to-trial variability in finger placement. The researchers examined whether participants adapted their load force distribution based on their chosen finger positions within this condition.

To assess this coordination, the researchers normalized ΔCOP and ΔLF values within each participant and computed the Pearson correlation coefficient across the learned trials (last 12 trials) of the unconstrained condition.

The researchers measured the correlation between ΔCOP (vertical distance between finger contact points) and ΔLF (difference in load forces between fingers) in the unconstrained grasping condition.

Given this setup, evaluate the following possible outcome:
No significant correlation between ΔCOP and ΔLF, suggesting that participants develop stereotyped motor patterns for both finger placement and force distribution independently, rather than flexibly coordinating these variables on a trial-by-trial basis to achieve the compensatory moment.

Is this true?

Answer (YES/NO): NO